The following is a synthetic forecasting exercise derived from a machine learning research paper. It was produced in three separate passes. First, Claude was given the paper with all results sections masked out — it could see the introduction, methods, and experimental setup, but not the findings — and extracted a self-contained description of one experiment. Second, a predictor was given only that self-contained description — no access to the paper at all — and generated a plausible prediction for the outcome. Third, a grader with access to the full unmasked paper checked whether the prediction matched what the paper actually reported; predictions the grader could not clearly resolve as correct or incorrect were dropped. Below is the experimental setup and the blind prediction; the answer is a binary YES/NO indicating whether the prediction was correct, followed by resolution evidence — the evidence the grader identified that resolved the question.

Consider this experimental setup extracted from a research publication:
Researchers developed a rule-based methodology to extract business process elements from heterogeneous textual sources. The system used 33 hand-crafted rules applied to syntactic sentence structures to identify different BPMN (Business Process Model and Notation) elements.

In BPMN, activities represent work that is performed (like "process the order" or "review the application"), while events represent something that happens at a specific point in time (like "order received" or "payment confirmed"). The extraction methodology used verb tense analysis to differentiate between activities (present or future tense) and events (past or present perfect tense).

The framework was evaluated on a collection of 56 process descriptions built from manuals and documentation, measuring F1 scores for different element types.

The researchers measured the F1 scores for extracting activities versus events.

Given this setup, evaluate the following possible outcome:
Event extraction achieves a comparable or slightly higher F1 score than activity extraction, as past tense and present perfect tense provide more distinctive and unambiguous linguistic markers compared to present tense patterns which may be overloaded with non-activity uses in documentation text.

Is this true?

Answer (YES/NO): YES